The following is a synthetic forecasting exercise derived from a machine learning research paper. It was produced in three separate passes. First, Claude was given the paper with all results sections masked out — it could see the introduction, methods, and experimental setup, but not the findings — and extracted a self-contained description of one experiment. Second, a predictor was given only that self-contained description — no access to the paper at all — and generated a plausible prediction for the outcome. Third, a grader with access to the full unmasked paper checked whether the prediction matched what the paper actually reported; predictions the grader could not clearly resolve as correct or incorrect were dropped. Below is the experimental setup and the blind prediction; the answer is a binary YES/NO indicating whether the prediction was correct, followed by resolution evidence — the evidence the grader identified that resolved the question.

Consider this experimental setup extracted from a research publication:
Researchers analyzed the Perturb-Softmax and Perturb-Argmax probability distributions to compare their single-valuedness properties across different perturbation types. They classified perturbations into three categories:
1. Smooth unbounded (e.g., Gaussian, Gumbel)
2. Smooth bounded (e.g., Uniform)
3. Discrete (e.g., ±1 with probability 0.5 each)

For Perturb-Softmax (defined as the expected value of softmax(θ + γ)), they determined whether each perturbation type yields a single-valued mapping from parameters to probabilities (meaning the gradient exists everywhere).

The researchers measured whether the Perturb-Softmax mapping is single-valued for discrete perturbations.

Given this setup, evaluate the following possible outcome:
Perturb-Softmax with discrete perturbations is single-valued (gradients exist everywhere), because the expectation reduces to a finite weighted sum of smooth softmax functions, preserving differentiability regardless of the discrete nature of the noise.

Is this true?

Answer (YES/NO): YES